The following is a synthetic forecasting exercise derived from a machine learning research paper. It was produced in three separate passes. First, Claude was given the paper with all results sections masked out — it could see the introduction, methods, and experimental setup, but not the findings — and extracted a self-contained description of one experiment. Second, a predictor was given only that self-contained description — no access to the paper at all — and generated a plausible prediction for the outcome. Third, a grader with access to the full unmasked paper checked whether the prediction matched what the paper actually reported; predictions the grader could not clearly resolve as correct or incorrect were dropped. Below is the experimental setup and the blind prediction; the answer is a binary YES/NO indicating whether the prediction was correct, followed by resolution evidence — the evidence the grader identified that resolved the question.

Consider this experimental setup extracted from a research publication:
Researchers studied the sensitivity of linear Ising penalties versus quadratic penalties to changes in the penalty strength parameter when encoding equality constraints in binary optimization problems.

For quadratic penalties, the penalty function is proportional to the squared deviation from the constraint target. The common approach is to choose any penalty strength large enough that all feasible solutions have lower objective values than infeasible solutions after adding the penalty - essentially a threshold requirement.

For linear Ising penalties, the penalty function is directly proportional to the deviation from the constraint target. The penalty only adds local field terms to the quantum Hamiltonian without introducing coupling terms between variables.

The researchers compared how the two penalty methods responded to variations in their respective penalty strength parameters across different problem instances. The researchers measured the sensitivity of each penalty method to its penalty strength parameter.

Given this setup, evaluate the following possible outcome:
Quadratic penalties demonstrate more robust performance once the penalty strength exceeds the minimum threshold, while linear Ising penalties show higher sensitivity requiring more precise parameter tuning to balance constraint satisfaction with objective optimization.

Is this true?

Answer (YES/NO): YES